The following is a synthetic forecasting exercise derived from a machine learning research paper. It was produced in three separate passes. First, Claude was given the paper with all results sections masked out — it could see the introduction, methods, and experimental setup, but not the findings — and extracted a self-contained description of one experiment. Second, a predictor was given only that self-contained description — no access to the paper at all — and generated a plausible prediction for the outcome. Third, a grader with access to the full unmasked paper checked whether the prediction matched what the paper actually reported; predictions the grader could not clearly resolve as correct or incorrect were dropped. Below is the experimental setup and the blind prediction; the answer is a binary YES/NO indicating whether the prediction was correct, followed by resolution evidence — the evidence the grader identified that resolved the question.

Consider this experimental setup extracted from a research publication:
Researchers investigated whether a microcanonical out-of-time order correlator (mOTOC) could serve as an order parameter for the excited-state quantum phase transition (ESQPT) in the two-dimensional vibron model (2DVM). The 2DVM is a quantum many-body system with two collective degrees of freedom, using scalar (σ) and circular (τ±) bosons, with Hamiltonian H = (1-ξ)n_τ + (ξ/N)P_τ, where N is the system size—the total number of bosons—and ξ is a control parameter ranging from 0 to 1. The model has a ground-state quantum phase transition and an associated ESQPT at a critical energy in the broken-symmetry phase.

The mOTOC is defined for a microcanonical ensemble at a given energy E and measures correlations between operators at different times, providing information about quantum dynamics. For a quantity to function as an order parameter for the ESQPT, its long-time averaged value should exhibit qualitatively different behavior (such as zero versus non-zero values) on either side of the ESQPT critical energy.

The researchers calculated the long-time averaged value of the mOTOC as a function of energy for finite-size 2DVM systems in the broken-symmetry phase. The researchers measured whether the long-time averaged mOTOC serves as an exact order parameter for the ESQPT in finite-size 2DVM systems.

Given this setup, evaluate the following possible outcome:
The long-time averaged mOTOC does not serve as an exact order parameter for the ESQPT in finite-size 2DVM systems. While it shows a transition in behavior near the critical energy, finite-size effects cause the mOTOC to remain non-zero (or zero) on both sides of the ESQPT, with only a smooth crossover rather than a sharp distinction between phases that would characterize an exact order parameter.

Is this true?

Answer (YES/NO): YES